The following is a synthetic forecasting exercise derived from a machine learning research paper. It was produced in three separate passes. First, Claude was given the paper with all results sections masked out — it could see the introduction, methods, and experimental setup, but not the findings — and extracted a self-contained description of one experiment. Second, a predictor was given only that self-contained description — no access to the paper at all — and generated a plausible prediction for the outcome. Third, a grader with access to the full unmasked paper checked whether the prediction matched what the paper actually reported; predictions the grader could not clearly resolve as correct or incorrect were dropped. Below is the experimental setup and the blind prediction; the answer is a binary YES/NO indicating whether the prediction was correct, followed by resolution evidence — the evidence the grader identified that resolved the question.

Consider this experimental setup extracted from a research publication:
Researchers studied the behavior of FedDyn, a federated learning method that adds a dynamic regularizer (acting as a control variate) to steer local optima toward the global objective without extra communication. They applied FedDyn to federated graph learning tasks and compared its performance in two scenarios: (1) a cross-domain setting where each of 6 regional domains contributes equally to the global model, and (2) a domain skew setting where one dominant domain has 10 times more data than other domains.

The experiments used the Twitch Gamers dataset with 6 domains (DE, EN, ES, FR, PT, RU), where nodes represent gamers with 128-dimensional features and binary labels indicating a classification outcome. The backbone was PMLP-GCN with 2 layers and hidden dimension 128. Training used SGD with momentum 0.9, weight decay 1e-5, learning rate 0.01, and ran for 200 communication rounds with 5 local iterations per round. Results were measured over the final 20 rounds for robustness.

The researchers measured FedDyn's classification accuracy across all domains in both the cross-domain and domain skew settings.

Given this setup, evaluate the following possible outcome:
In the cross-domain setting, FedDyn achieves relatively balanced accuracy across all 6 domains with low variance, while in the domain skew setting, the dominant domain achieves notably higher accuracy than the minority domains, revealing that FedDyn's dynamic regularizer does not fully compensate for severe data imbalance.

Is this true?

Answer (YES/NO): NO